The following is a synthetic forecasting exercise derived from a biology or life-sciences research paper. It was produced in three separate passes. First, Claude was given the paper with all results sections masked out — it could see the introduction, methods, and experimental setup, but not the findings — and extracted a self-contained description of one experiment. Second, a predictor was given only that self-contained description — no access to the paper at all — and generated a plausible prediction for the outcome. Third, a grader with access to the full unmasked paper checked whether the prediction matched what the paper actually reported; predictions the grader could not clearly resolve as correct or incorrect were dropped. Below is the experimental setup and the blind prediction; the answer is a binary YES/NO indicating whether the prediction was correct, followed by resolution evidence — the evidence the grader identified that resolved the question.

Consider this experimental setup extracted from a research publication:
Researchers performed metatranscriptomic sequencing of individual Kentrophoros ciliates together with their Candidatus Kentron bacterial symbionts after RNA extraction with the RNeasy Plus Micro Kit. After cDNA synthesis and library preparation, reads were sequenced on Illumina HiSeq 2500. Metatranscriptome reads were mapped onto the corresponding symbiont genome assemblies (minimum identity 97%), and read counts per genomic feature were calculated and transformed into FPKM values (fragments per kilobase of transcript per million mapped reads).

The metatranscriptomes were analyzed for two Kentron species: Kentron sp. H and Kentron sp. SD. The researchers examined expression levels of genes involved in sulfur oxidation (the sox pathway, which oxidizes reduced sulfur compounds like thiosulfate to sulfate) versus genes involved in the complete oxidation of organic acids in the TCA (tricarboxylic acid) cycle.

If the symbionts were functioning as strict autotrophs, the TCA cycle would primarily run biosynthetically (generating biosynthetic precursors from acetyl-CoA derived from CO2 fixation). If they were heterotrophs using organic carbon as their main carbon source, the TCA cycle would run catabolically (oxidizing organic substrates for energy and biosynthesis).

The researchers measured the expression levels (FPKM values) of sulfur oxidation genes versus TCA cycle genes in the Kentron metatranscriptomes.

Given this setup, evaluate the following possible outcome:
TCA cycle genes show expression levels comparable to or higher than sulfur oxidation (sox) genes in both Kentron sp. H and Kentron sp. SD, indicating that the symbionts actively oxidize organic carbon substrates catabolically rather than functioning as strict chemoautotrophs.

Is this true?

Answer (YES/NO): NO